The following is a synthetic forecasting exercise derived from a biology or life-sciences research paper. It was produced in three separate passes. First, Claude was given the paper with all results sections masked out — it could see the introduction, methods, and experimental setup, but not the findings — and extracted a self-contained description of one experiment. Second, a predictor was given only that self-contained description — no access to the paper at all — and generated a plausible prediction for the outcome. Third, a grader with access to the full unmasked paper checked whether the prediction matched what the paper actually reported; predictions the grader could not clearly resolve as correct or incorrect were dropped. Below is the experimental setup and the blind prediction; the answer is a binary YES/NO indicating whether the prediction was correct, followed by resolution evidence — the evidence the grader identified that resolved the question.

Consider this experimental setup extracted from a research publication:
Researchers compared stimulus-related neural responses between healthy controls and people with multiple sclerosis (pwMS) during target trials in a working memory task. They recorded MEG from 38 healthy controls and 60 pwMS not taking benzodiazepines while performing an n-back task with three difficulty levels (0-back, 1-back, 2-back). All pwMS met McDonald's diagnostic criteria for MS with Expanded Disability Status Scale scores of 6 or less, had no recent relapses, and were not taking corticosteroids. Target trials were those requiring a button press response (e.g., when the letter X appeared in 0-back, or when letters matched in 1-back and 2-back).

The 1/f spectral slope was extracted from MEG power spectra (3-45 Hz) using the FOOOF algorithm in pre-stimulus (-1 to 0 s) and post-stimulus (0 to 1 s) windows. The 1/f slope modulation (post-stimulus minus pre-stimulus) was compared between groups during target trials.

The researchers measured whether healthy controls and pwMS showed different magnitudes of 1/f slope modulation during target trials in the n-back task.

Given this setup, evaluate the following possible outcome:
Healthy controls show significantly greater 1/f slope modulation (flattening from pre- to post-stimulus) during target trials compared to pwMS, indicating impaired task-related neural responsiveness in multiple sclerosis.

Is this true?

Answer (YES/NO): NO